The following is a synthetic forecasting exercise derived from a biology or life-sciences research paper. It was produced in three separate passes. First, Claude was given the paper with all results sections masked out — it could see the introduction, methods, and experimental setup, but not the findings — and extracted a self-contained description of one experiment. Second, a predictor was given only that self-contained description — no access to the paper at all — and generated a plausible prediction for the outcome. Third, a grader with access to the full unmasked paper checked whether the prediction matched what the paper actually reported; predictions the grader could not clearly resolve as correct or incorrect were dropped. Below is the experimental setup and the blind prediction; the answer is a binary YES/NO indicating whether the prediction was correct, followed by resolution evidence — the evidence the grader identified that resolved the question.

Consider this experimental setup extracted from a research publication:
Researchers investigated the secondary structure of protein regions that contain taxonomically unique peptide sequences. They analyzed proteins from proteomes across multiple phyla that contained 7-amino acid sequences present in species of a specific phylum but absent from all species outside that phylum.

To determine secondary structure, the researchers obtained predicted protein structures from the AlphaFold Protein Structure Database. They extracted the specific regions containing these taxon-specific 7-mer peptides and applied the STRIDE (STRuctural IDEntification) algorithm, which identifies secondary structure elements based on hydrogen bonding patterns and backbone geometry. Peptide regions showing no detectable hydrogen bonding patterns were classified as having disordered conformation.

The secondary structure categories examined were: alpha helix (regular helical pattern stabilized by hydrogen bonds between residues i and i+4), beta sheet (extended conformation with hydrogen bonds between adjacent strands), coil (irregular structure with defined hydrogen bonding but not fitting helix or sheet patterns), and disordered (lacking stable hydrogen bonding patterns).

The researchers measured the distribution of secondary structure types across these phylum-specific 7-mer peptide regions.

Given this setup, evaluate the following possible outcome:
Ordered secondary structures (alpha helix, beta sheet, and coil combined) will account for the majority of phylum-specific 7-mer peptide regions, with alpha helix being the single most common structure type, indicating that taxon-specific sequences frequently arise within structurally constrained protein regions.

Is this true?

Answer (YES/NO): NO